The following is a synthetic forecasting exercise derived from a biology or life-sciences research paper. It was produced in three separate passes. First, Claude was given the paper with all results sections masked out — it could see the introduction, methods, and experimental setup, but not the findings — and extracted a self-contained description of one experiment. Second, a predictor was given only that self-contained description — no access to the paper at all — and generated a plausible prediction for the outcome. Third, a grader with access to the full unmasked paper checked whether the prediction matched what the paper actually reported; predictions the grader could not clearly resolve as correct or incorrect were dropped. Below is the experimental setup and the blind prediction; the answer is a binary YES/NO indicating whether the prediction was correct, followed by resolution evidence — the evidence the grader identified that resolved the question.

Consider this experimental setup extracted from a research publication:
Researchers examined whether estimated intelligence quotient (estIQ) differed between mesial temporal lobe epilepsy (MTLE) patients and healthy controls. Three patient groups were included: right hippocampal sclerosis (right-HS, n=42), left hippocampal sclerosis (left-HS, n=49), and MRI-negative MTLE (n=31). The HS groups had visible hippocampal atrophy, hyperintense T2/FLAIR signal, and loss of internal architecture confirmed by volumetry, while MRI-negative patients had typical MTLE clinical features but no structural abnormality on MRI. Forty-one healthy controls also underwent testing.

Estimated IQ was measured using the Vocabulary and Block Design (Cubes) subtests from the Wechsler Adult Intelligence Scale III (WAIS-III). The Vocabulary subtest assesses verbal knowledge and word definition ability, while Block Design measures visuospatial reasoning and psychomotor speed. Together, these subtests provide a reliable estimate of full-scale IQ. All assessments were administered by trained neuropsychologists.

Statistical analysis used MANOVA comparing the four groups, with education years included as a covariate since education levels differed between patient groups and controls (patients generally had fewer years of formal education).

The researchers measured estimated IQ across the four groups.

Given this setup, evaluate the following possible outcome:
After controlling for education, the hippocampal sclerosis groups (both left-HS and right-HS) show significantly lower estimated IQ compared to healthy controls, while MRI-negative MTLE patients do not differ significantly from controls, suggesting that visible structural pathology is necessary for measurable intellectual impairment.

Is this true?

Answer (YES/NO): NO